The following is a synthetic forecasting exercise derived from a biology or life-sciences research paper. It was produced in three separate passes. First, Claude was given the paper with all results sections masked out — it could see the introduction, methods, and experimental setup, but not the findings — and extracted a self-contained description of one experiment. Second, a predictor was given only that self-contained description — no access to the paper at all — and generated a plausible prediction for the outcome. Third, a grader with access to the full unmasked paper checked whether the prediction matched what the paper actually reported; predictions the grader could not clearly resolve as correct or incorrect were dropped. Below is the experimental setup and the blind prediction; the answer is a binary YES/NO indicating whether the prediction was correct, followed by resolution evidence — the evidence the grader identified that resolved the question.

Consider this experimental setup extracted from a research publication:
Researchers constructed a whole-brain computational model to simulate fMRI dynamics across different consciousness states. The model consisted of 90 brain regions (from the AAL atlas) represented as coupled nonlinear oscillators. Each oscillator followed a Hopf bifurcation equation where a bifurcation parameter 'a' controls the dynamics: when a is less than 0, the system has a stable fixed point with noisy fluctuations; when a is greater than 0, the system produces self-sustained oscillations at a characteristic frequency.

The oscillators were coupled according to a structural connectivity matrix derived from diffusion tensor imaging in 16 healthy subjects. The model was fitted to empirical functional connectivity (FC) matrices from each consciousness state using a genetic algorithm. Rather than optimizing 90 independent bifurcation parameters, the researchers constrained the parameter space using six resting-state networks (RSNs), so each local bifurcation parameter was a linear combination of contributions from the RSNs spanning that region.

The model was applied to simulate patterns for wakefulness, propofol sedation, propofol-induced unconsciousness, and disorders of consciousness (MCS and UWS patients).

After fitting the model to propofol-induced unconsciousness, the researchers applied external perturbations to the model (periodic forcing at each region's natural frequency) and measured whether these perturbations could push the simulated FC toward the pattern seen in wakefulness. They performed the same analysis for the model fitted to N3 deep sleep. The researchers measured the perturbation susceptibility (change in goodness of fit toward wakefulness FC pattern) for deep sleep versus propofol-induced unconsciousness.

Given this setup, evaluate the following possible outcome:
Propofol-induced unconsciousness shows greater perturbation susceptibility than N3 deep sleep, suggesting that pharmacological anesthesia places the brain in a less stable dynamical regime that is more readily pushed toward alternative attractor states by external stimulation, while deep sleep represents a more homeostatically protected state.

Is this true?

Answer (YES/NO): NO